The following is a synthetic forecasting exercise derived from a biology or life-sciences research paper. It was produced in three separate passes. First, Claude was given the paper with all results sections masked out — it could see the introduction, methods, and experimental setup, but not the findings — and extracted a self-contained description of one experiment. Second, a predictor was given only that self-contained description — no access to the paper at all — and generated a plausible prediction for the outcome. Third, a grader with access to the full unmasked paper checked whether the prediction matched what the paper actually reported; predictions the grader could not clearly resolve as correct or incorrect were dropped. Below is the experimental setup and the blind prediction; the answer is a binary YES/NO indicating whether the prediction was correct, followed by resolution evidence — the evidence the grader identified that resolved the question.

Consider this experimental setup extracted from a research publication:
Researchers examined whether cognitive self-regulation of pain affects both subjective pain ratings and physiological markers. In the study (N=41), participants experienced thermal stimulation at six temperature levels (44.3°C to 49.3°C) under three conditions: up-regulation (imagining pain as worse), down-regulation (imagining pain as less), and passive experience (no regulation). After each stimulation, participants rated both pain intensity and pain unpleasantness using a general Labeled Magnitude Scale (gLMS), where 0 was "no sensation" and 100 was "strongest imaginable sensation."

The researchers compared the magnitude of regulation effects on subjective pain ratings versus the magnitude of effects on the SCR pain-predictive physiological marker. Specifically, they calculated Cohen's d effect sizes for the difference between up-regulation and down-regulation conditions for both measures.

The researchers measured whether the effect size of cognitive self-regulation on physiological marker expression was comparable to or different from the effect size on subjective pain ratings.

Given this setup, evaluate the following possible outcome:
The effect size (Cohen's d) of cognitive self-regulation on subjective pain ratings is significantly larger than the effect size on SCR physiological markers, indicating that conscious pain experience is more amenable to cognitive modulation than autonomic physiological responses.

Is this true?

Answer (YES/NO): YES